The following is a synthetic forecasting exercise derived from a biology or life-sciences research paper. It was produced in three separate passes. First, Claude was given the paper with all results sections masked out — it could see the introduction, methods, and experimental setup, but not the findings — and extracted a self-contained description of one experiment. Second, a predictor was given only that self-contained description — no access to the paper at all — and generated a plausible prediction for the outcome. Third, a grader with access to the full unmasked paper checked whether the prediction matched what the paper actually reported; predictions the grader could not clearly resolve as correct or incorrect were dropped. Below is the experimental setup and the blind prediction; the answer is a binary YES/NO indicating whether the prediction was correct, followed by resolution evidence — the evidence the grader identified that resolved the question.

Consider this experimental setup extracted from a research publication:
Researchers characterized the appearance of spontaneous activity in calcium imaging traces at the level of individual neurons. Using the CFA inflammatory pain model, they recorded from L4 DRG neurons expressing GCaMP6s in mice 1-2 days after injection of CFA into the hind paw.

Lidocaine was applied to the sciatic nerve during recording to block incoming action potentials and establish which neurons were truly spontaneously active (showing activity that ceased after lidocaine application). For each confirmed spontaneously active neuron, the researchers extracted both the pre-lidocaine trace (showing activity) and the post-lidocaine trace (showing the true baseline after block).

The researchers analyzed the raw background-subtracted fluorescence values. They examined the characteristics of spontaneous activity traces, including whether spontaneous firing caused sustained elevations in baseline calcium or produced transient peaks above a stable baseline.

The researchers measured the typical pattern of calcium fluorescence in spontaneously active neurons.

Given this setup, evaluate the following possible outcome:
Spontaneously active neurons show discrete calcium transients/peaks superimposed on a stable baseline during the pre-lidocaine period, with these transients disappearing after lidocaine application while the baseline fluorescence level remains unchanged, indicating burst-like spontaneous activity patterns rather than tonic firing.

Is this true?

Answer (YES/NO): NO